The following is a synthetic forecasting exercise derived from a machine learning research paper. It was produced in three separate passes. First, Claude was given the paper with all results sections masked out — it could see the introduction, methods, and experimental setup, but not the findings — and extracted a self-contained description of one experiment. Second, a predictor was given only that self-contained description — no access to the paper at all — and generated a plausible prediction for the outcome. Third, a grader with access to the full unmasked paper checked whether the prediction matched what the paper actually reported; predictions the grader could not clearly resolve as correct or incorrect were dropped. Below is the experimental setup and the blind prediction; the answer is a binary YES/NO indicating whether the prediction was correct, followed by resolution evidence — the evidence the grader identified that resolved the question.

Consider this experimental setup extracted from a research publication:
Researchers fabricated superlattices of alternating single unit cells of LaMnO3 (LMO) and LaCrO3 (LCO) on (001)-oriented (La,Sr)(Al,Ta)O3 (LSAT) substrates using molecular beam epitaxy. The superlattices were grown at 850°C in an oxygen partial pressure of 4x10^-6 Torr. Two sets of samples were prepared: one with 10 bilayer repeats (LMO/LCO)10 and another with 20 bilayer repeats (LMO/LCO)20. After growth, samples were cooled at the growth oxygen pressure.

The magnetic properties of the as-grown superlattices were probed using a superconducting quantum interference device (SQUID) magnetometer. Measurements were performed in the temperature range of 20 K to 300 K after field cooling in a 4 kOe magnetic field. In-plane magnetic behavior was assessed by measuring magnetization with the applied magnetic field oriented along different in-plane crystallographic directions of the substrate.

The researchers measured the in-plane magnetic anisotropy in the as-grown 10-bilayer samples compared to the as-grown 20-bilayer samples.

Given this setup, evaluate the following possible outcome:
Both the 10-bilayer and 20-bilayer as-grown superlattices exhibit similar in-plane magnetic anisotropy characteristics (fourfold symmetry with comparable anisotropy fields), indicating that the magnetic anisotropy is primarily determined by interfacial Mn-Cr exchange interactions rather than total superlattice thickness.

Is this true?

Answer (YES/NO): NO